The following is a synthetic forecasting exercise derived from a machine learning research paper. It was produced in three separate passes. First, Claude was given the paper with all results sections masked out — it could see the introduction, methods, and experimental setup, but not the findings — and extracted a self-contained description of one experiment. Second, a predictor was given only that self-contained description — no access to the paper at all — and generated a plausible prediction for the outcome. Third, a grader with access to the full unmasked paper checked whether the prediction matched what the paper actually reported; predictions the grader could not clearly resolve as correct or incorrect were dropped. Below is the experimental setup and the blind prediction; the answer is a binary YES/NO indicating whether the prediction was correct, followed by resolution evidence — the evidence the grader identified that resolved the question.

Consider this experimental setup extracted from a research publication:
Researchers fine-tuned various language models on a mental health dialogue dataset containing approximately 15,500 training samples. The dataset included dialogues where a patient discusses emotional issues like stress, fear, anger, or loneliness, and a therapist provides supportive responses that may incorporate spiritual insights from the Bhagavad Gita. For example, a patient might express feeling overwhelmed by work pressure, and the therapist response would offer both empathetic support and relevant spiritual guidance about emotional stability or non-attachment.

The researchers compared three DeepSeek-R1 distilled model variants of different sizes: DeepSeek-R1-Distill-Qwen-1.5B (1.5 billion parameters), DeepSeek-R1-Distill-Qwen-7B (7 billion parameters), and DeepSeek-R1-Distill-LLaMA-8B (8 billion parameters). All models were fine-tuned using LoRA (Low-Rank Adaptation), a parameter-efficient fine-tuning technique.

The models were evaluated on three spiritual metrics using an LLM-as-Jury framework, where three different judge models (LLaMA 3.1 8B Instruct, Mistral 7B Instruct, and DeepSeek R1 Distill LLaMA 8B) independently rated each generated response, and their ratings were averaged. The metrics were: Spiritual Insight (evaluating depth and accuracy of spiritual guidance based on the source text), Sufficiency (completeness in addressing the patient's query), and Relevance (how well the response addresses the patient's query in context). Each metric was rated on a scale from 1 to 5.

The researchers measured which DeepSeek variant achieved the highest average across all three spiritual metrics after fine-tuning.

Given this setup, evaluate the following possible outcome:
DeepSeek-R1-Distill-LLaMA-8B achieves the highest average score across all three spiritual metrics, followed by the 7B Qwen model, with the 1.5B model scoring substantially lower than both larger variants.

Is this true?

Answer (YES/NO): NO